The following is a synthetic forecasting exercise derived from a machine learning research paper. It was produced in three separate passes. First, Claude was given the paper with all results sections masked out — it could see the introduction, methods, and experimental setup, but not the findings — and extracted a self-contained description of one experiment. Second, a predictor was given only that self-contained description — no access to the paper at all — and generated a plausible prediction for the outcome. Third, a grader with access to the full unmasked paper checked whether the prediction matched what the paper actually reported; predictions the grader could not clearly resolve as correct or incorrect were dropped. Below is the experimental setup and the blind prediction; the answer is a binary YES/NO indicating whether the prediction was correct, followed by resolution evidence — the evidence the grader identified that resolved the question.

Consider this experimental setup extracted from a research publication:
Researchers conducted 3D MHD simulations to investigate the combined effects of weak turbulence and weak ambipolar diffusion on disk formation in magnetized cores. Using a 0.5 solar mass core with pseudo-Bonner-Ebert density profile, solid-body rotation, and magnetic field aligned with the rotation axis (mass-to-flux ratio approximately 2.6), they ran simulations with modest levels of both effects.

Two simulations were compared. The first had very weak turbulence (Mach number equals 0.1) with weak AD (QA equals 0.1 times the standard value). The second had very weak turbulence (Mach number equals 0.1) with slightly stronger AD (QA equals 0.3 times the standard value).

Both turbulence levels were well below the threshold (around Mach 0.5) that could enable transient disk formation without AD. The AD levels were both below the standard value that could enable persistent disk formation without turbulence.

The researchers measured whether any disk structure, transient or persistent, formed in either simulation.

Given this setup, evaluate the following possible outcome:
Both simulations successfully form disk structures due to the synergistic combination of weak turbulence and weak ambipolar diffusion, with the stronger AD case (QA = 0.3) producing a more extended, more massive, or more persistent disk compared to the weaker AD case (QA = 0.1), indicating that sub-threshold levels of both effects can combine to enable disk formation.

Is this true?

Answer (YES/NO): NO